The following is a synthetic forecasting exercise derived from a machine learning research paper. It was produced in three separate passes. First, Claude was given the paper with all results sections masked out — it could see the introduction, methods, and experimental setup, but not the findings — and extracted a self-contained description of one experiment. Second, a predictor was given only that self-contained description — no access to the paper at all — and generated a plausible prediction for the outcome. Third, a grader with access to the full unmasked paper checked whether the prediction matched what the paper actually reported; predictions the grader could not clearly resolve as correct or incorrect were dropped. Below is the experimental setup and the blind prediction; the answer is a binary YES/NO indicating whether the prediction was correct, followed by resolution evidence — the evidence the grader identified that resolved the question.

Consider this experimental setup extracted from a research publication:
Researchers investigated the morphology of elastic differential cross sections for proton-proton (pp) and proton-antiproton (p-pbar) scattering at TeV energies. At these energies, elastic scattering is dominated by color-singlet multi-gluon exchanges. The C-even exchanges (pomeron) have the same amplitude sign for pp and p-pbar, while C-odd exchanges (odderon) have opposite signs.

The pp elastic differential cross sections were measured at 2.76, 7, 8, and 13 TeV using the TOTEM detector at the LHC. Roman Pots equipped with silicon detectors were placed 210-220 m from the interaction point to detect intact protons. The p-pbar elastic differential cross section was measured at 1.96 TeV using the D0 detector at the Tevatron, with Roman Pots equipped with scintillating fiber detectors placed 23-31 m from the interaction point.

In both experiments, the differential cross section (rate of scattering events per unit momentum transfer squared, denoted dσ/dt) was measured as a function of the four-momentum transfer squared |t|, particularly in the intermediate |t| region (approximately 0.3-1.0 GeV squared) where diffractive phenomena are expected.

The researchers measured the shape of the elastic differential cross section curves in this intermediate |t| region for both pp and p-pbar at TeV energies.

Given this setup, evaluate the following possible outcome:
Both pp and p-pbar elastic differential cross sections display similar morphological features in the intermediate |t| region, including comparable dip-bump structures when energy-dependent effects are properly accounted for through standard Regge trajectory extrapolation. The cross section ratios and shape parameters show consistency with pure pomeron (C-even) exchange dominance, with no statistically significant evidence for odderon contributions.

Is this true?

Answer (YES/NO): NO